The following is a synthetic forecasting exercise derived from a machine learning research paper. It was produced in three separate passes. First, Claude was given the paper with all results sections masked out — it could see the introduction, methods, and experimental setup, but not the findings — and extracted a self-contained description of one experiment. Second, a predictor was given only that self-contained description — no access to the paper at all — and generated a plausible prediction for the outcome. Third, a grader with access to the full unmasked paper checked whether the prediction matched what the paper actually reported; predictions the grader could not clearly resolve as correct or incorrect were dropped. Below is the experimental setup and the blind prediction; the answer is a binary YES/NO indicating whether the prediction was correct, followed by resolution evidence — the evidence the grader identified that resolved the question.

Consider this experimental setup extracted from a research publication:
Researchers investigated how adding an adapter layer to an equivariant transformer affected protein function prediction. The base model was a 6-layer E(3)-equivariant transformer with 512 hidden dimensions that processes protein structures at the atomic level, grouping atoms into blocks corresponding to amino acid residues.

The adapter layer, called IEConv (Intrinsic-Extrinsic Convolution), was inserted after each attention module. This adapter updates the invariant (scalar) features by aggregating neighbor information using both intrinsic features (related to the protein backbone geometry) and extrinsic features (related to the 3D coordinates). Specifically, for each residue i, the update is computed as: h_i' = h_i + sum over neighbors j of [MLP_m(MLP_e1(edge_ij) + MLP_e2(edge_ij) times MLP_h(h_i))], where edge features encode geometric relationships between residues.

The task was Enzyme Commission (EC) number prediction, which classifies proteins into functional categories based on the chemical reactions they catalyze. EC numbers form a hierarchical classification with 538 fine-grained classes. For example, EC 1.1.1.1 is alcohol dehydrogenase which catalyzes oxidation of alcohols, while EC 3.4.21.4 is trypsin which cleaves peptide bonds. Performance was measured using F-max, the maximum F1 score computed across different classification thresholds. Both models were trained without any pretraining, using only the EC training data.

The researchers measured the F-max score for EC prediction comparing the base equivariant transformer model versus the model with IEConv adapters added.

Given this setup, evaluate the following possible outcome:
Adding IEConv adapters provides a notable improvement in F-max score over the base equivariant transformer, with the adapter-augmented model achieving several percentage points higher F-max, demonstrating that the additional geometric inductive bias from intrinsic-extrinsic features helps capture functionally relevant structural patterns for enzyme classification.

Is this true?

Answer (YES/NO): YES